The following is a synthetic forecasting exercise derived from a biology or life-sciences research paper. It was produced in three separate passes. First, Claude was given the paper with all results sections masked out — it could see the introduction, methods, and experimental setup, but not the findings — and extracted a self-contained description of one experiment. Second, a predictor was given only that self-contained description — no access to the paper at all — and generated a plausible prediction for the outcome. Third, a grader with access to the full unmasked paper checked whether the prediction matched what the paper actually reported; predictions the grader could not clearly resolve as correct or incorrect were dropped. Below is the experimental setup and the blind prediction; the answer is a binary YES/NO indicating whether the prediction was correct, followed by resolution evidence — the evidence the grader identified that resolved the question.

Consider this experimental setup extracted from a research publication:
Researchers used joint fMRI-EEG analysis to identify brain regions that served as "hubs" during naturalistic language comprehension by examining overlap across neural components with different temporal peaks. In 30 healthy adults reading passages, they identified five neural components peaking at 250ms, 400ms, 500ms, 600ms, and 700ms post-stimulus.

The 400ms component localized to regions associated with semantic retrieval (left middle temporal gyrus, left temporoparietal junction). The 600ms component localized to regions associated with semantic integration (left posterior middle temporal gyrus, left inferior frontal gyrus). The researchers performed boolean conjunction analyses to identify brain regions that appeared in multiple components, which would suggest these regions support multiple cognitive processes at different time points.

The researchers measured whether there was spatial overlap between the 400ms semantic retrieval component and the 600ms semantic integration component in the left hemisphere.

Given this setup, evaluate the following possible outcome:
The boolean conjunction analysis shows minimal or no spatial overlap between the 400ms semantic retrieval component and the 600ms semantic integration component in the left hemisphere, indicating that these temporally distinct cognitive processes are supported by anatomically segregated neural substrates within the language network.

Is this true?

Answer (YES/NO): NO